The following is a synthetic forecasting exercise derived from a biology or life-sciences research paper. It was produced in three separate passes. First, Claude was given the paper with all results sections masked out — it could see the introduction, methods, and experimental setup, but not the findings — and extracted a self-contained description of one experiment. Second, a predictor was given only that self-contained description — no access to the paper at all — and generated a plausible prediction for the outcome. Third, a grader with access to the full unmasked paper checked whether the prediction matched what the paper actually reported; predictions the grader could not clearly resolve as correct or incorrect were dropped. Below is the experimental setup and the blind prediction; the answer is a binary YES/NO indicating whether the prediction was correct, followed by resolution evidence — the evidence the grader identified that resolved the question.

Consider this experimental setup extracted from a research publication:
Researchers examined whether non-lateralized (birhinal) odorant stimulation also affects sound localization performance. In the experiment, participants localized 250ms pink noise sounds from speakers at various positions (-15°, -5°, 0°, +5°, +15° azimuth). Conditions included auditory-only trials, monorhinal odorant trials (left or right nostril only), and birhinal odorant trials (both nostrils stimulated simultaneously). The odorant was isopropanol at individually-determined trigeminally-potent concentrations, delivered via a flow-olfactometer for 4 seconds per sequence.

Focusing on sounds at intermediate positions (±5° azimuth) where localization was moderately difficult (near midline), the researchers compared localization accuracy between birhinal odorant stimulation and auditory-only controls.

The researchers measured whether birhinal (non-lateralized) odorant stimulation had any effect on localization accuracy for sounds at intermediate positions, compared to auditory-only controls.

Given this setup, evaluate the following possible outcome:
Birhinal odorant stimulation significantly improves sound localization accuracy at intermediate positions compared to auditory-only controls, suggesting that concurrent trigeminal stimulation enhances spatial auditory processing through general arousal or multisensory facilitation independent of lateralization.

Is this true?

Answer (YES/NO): YES